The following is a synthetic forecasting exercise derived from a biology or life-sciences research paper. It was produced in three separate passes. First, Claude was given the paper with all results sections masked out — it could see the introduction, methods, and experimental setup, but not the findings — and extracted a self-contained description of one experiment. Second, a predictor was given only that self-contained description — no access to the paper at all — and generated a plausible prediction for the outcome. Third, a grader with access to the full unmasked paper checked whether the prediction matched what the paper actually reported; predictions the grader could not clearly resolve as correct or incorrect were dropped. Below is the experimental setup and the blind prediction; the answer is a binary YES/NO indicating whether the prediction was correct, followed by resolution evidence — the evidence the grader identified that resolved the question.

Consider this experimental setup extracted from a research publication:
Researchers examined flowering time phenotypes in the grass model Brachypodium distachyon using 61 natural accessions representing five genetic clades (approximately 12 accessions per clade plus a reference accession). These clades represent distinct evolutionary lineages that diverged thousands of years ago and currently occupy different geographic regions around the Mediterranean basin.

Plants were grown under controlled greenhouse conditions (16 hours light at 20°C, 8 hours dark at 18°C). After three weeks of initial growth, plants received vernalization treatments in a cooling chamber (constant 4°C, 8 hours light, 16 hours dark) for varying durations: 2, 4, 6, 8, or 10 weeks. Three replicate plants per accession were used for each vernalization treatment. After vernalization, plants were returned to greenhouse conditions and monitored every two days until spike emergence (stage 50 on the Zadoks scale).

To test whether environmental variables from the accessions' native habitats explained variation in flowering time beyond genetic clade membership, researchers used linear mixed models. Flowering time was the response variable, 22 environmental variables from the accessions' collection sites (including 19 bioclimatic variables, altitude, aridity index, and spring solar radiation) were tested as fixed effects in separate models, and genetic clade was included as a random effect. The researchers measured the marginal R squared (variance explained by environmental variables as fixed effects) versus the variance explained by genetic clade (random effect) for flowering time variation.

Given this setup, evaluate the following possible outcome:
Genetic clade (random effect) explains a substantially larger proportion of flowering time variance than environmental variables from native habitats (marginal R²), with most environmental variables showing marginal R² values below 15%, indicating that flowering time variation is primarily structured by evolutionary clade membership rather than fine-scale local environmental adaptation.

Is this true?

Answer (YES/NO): YES